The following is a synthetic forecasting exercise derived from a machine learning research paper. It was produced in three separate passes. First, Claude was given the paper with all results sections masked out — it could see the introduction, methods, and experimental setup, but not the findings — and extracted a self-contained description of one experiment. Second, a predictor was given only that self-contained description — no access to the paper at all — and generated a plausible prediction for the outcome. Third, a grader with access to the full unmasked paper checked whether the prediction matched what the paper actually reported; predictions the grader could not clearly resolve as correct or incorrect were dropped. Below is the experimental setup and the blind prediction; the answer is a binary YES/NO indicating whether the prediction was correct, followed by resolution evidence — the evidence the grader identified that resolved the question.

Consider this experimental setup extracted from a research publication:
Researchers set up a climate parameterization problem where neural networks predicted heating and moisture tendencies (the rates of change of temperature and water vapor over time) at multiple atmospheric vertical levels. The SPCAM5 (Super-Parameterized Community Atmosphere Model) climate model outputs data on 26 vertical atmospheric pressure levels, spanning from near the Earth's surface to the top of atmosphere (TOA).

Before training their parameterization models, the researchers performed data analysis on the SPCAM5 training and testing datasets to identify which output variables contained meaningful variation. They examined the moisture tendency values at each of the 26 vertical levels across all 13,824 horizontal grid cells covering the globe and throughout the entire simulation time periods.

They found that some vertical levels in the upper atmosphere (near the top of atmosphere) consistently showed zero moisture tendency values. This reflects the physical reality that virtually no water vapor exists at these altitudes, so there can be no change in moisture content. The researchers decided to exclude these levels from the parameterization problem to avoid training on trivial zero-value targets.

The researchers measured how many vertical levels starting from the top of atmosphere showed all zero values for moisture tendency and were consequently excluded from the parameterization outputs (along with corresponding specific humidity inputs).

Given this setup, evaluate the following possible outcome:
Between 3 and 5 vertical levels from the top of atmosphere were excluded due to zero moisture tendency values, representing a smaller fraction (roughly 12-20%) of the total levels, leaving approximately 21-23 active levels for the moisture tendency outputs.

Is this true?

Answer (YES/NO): YES